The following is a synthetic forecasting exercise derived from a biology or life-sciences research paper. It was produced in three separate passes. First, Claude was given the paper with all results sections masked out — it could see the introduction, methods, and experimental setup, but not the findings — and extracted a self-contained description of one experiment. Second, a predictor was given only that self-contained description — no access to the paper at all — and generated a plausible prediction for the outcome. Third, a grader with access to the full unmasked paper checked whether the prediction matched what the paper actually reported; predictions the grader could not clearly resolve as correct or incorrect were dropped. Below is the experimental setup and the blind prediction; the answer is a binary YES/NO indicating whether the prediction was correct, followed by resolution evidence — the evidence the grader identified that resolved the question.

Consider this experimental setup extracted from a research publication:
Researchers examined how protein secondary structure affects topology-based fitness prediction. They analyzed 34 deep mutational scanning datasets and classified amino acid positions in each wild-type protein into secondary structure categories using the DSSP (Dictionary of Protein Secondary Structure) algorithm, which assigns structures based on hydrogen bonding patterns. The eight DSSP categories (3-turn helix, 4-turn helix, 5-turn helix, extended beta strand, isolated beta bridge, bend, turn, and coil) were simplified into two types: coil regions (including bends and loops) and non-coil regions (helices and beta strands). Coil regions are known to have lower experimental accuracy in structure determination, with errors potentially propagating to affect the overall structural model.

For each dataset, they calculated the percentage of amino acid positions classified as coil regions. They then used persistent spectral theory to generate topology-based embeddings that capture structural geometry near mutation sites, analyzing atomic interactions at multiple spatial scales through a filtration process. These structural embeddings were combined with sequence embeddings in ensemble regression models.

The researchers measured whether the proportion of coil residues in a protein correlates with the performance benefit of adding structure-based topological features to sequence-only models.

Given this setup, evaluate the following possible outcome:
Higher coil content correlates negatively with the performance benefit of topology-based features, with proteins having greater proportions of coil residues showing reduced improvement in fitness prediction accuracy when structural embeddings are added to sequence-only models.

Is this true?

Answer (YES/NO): YES